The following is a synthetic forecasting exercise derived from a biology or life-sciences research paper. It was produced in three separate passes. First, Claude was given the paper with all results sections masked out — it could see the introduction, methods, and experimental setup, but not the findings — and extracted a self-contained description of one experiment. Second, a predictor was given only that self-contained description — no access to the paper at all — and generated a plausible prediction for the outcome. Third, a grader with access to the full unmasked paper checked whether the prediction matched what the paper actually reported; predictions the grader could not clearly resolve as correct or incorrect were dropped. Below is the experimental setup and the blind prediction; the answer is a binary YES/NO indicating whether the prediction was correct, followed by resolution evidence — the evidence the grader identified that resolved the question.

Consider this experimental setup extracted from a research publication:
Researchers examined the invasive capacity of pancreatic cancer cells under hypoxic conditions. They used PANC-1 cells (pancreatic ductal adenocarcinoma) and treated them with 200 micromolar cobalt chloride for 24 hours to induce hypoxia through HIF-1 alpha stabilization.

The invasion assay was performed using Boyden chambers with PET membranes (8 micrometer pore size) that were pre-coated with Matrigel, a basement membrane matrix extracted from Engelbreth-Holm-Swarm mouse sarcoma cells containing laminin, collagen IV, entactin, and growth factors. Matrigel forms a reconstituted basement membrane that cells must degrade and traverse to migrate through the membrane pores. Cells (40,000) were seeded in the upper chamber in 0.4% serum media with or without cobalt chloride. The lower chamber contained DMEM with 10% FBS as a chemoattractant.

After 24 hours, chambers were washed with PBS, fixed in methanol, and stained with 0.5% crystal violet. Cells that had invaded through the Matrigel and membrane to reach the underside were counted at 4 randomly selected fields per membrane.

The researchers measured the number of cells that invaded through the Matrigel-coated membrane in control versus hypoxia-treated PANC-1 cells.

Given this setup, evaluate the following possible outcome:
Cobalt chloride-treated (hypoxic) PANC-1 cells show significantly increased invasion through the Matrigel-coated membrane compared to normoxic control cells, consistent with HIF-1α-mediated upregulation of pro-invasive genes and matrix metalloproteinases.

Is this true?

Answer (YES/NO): YES